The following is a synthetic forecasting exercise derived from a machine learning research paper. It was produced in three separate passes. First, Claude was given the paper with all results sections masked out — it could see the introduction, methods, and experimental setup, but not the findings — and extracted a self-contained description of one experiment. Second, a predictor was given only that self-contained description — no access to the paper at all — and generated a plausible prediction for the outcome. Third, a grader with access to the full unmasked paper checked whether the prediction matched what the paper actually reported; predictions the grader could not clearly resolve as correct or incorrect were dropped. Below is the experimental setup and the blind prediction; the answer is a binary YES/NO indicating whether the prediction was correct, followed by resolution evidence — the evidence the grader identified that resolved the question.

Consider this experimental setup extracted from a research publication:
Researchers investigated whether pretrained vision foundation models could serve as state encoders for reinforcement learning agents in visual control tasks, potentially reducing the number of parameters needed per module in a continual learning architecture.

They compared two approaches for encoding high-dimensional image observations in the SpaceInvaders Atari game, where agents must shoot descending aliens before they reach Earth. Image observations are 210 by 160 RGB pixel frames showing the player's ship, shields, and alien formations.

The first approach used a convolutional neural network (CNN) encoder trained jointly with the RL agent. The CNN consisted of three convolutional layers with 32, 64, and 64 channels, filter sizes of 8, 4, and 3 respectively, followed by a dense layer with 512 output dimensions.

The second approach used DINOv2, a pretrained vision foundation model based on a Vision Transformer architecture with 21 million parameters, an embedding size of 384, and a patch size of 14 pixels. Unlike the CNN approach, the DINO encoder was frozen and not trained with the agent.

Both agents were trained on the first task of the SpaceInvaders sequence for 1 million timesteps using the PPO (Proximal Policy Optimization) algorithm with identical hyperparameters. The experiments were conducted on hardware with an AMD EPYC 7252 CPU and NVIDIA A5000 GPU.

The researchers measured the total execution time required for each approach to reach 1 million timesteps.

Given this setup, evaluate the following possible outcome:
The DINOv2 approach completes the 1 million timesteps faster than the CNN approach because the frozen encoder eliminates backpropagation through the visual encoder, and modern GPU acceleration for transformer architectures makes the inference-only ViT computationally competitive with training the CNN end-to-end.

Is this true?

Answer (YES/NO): NO